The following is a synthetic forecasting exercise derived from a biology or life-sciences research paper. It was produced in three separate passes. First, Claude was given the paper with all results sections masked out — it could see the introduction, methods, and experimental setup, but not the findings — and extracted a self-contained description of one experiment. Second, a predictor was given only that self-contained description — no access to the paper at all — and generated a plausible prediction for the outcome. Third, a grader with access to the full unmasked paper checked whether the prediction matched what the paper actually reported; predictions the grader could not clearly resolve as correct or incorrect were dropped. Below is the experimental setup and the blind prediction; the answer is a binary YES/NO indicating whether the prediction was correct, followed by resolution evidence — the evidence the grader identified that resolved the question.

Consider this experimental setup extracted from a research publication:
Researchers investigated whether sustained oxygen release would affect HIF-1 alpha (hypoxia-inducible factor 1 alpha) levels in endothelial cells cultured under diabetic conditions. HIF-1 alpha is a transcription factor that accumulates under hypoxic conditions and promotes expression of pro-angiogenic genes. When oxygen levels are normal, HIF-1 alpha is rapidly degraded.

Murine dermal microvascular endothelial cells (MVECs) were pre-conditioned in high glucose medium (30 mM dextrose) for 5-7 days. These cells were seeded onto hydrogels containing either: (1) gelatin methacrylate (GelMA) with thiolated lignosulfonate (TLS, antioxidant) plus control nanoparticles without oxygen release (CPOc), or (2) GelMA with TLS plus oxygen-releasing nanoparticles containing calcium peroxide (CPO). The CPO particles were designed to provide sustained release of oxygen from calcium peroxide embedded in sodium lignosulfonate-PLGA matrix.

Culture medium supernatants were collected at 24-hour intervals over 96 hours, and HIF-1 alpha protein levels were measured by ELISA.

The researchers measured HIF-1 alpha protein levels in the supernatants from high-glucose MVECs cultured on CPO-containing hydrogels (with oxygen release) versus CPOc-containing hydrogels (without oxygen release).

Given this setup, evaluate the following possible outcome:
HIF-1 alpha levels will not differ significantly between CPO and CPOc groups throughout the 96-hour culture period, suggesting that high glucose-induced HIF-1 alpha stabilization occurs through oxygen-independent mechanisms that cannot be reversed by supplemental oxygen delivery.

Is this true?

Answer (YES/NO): NO